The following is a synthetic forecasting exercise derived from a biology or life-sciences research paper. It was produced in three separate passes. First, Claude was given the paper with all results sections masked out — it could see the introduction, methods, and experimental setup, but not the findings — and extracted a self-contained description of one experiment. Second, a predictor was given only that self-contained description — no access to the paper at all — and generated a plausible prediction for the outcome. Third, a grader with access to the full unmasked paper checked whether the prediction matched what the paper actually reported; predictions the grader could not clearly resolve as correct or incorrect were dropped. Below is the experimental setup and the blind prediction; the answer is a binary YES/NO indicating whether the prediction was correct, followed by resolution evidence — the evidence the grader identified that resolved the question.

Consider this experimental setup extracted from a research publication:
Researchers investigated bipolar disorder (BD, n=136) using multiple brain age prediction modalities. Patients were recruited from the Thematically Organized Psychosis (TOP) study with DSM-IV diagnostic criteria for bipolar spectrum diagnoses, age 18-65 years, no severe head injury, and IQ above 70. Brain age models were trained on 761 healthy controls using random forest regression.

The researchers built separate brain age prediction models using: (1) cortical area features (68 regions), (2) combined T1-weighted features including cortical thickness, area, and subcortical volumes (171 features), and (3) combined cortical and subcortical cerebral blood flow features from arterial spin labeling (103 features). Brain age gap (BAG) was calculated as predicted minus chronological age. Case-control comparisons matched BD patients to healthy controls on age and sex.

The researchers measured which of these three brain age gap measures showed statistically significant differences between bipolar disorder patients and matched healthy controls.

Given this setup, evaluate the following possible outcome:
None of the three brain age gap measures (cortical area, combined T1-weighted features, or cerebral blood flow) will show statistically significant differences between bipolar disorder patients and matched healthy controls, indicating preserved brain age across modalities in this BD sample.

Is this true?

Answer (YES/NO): NO